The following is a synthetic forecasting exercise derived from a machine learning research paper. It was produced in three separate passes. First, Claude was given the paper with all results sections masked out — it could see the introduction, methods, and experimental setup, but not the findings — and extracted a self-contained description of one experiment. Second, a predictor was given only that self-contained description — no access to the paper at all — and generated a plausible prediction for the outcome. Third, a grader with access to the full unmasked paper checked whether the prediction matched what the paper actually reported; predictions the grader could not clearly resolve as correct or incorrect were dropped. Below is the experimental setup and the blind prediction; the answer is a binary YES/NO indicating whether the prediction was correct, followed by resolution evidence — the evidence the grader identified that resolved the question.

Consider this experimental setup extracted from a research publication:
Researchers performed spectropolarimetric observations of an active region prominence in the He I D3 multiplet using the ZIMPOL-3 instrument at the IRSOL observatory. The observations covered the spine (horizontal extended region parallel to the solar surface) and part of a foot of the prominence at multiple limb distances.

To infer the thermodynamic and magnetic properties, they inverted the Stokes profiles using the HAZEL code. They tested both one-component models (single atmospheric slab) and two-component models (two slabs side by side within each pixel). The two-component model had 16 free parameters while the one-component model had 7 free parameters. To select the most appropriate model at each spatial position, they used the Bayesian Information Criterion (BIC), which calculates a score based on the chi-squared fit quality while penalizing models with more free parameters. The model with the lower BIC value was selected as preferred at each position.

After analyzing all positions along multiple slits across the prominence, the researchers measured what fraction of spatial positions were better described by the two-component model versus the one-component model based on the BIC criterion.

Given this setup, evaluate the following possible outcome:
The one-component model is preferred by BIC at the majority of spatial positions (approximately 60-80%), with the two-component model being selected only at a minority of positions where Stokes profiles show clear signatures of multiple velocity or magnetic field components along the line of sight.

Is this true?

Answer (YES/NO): NO